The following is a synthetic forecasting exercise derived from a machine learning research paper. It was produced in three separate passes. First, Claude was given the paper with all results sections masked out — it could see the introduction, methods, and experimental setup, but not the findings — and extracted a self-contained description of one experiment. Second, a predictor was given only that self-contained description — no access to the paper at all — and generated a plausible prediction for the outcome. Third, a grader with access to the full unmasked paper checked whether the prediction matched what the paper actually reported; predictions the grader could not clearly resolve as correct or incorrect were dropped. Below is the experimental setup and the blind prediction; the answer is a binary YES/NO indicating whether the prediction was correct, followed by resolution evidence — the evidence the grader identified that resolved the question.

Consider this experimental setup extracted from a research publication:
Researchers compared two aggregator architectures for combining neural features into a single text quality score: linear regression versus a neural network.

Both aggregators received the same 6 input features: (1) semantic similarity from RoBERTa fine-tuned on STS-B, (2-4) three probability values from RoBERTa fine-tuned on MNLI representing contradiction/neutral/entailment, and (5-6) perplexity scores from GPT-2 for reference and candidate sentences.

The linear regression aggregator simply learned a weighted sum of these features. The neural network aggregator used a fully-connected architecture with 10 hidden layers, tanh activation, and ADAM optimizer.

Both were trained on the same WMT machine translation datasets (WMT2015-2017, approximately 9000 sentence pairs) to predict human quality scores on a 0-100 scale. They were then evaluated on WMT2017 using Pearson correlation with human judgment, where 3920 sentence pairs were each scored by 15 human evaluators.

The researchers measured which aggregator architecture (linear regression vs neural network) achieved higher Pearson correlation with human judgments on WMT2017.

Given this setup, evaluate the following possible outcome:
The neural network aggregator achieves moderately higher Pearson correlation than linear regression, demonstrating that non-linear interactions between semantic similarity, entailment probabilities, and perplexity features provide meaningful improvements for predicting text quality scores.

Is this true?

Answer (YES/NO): NO